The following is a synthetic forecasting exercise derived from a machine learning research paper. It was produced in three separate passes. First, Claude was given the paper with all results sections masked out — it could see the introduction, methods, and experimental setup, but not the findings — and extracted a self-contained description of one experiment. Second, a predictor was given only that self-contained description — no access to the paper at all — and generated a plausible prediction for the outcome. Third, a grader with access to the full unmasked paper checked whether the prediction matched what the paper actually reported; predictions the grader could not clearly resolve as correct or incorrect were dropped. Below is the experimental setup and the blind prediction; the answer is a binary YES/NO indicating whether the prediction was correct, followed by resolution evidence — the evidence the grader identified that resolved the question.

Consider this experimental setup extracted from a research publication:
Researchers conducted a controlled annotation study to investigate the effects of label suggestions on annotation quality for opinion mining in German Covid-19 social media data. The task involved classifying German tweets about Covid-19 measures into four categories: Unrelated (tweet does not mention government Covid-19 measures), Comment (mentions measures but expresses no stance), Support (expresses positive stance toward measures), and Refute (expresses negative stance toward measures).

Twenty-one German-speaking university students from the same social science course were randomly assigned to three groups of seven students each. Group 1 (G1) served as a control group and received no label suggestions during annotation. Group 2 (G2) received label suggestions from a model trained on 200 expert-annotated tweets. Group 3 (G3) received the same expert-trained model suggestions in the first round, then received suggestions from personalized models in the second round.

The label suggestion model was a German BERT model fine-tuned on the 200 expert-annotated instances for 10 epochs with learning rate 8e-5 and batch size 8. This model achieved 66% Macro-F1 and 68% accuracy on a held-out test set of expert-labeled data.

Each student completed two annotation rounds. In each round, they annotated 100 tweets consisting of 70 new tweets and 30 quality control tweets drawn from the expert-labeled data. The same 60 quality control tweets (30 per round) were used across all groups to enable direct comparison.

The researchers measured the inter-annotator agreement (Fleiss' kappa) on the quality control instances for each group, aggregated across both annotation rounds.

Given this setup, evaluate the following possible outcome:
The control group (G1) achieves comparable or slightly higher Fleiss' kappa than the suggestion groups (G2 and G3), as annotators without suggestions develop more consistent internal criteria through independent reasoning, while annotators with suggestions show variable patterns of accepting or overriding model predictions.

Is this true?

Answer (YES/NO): NO